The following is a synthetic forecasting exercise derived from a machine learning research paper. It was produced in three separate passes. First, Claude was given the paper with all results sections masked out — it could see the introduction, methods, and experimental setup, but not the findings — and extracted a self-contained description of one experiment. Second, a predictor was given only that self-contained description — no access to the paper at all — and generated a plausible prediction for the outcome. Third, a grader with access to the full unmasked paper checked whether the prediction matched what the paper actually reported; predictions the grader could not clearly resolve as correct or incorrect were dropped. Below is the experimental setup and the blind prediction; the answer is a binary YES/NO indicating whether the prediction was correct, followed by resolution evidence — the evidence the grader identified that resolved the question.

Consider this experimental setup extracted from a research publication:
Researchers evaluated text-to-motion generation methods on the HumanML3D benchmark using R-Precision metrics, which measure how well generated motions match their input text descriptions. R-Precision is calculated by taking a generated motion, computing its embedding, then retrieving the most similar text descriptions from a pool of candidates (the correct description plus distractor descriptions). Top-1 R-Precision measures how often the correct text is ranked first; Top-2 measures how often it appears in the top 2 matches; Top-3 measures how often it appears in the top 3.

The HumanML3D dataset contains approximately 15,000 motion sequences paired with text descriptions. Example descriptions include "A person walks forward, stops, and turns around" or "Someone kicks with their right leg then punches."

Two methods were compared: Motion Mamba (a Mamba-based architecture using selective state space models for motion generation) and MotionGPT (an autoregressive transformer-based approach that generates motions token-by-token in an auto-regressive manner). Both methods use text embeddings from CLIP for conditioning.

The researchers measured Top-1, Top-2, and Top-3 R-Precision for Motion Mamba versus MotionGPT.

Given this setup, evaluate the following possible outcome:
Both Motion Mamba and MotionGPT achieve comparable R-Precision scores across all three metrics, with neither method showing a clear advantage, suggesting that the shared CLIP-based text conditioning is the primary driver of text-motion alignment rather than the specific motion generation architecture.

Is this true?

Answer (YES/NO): NO